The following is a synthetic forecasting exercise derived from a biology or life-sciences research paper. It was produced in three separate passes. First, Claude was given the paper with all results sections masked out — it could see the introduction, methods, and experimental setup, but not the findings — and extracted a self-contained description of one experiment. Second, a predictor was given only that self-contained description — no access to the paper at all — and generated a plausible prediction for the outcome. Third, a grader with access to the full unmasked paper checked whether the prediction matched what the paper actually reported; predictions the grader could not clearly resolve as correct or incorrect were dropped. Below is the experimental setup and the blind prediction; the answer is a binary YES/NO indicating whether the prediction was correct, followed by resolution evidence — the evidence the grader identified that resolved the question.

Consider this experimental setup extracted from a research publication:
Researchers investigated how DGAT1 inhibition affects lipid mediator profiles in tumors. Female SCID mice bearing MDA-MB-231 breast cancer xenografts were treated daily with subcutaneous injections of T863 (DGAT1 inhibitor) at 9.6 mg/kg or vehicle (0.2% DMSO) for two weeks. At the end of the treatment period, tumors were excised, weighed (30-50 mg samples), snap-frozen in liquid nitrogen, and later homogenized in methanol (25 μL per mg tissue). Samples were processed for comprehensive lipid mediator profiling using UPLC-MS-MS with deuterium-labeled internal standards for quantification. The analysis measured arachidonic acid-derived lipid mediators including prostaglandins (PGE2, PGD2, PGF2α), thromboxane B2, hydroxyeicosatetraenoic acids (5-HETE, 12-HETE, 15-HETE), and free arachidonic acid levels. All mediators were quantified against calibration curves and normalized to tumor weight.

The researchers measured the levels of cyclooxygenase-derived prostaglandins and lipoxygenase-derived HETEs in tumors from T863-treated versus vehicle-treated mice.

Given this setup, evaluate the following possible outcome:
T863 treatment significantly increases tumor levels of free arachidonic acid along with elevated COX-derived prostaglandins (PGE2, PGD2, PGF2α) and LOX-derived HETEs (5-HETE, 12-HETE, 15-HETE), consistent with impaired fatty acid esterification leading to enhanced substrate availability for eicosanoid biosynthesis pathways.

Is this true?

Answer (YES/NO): NO